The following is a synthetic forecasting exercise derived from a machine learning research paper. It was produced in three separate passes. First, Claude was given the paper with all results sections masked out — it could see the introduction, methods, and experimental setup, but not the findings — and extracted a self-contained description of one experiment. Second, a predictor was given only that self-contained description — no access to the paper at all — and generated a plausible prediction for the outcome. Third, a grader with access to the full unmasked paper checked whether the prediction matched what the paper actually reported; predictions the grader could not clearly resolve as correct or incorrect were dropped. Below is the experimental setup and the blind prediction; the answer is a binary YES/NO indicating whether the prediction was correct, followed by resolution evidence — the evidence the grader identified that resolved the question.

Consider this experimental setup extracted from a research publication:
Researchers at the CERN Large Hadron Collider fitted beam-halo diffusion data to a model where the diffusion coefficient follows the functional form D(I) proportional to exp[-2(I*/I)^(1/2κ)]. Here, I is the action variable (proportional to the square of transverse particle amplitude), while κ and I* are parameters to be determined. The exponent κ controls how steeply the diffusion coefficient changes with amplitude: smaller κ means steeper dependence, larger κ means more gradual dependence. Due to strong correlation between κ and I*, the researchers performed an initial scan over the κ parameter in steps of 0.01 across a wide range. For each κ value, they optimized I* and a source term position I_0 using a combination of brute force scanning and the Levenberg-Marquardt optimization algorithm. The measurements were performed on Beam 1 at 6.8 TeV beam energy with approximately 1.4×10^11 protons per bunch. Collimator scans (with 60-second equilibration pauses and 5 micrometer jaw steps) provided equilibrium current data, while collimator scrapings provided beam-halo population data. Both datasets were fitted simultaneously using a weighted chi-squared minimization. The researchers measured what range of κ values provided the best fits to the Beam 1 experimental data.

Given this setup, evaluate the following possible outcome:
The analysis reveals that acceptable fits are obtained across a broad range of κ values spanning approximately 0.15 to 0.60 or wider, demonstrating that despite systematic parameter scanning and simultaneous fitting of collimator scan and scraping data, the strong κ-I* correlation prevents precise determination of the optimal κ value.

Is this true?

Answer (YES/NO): NO